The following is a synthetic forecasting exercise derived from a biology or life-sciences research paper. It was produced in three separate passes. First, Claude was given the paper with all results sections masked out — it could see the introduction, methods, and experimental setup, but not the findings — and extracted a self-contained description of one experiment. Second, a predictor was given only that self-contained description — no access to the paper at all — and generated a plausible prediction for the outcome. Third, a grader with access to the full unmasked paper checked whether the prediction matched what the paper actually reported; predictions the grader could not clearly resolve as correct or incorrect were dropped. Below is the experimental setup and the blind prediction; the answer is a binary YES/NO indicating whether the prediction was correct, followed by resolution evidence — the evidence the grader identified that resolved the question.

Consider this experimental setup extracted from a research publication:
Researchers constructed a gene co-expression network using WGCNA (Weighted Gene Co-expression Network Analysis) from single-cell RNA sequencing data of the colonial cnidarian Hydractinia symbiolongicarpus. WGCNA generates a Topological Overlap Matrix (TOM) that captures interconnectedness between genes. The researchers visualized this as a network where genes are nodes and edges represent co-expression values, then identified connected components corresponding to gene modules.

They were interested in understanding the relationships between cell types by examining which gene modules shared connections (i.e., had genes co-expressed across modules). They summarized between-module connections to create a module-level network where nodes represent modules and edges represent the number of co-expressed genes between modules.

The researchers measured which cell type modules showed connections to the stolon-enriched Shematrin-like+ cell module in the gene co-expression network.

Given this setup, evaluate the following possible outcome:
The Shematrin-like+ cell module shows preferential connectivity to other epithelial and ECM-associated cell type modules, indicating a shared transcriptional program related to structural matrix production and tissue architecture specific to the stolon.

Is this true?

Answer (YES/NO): NO